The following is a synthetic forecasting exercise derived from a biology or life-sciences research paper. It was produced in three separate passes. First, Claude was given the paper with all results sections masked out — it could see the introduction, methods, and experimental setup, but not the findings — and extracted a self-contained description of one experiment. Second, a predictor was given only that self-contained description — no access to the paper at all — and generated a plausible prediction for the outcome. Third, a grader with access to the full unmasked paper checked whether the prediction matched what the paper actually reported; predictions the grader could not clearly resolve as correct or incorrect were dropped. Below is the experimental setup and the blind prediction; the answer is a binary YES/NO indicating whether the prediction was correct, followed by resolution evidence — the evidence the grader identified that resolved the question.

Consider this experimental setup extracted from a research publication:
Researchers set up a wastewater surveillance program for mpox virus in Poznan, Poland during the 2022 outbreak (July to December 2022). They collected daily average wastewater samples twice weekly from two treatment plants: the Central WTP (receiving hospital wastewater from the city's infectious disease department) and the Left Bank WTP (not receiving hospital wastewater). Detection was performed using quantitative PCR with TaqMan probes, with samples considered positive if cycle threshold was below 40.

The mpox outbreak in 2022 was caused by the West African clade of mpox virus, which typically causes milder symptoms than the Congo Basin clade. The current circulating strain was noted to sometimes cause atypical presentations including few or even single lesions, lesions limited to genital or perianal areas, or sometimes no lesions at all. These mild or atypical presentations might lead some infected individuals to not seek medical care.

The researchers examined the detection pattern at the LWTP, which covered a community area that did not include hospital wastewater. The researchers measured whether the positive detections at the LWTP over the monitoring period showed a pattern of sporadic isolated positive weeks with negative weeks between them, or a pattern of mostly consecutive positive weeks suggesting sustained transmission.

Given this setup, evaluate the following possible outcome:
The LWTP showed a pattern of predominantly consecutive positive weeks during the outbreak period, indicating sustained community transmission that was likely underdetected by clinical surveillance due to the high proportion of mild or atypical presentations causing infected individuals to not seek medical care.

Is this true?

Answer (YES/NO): YES